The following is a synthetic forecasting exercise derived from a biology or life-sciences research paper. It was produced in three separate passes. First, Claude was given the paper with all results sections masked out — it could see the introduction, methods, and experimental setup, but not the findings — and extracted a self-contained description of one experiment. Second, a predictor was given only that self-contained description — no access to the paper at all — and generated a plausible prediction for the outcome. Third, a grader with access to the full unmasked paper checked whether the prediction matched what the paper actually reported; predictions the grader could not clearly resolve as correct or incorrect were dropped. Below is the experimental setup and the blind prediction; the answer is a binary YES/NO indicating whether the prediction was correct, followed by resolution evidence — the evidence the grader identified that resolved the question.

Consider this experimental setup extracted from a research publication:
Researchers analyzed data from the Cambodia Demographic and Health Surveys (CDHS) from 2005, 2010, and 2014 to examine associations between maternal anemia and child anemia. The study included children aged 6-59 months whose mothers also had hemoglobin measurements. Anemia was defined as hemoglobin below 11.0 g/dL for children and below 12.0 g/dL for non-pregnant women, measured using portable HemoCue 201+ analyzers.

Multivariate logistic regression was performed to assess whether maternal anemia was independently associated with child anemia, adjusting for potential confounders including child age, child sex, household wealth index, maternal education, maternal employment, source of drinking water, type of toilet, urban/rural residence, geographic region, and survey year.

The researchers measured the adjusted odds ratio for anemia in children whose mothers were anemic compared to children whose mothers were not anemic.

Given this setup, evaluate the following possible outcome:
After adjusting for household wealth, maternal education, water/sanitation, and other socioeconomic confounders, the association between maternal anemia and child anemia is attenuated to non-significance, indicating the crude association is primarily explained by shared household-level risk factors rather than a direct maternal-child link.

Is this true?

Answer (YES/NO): NO